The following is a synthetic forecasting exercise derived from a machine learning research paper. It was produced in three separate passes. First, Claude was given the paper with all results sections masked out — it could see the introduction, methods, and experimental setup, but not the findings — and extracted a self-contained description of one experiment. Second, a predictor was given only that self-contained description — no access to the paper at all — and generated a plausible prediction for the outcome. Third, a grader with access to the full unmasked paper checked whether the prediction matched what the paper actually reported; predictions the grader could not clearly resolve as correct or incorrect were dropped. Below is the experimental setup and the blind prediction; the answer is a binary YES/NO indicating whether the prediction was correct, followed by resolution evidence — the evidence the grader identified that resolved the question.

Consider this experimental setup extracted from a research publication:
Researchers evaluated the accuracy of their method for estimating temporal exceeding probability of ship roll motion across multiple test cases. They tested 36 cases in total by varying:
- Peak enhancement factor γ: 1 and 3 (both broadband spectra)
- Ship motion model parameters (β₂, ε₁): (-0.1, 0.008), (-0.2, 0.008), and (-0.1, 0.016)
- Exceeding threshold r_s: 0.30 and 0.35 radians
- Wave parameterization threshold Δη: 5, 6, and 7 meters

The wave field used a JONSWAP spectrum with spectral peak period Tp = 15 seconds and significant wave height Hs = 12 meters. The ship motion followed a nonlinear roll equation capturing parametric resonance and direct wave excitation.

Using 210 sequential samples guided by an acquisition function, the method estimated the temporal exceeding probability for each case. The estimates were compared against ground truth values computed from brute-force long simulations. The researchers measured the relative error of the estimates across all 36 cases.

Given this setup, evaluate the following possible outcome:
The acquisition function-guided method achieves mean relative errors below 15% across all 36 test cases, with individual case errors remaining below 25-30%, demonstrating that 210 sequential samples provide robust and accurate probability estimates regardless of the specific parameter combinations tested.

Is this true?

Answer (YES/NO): NO